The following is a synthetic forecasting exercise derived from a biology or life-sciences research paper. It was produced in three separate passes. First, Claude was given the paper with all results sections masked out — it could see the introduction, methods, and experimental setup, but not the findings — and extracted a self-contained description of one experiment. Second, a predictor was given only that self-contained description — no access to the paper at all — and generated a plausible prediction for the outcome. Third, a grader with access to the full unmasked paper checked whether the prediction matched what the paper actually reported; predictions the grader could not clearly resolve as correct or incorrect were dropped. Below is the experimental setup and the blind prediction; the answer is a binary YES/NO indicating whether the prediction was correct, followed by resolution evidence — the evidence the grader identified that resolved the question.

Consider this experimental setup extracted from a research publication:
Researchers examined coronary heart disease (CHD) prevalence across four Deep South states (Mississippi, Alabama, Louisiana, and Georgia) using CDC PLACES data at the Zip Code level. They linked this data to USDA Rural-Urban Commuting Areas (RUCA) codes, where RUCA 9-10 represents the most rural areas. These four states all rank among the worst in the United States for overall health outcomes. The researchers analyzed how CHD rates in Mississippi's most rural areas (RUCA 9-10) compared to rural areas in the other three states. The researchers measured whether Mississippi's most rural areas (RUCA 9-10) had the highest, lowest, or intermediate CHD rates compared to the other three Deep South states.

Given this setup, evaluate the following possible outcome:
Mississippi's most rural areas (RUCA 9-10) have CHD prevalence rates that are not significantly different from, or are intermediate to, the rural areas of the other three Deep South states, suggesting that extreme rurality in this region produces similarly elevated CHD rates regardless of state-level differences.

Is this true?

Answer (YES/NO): NO